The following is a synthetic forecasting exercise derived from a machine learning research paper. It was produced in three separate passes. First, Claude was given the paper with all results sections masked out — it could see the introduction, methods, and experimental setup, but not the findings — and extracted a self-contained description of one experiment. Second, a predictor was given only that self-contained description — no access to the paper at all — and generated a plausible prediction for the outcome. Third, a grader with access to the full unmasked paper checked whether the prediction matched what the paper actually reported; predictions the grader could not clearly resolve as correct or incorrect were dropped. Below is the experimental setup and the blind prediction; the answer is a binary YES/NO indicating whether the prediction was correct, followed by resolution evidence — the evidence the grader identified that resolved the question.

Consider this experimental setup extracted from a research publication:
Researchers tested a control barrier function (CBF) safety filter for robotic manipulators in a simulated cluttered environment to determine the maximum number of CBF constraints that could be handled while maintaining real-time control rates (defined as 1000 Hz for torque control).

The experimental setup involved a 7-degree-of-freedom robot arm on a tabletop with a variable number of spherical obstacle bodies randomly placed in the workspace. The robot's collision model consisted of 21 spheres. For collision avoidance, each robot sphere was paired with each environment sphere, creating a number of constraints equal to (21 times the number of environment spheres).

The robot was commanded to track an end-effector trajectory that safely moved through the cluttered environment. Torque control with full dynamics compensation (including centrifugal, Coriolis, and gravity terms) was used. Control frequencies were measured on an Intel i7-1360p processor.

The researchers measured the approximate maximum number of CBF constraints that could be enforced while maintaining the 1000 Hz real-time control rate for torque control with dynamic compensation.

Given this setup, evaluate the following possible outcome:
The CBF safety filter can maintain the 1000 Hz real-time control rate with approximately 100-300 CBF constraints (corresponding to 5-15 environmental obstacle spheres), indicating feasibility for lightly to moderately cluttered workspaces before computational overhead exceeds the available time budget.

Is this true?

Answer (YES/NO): NO